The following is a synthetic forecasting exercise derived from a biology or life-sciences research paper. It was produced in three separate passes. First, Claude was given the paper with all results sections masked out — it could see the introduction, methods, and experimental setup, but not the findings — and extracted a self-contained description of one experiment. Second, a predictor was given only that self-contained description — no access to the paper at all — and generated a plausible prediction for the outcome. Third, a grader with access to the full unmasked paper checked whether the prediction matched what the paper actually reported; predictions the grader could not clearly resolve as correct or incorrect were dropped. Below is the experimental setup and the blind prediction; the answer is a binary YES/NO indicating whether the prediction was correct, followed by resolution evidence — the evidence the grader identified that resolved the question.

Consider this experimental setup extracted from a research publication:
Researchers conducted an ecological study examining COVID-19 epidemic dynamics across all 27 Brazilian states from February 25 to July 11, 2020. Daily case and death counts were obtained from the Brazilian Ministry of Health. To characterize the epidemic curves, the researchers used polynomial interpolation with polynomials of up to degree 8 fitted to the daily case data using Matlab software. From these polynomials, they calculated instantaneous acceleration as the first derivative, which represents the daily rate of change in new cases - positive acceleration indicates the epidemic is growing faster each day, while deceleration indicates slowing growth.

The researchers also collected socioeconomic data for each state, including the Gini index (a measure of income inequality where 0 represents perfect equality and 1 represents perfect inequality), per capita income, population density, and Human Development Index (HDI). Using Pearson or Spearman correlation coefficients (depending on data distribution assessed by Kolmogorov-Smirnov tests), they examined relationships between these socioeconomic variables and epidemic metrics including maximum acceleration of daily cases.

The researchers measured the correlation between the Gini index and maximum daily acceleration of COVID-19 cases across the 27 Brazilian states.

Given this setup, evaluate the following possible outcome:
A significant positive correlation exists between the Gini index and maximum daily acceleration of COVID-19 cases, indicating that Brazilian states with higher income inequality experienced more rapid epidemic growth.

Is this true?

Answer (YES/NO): YES